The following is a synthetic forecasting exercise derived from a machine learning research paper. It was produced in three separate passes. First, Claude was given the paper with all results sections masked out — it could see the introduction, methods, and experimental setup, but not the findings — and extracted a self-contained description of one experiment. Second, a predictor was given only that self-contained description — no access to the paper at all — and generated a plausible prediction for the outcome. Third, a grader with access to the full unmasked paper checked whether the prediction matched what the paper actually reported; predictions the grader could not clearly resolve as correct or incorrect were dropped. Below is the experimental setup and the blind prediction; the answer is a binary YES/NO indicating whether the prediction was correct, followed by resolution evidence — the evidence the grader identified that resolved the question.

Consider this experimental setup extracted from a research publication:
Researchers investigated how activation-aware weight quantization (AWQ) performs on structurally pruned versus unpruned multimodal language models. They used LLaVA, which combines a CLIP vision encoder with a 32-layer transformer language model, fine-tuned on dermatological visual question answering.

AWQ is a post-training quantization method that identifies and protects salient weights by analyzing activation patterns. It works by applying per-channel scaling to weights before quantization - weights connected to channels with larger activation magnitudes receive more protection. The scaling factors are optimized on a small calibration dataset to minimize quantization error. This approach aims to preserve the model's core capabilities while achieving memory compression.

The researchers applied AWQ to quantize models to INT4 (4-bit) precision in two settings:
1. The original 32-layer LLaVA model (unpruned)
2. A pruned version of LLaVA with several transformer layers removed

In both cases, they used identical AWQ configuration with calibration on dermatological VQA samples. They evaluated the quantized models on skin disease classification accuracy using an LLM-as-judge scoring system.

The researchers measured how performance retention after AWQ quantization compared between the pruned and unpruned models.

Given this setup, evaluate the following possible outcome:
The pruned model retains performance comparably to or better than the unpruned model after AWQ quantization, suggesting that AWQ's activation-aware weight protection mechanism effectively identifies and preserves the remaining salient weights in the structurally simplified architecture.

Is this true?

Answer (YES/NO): NO